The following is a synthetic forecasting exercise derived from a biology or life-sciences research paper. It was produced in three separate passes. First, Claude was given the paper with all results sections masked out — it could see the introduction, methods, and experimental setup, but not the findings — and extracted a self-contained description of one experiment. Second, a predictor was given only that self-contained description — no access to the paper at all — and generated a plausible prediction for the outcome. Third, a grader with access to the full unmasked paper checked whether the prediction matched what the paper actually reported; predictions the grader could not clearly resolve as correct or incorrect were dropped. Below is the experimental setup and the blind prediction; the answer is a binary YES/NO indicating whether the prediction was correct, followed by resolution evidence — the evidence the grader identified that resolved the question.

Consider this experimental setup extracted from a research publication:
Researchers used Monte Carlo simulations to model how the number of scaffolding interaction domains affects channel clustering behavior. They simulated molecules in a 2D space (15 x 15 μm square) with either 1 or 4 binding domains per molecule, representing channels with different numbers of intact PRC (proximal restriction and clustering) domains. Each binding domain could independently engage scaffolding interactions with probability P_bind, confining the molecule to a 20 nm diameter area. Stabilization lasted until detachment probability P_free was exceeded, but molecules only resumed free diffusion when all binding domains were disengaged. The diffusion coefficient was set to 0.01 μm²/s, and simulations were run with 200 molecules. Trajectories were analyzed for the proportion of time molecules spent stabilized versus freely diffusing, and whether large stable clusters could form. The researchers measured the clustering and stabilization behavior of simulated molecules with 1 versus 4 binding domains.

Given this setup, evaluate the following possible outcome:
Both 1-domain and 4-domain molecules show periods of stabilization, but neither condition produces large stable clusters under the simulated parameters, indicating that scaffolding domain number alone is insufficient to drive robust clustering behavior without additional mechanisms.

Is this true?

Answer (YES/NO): NO